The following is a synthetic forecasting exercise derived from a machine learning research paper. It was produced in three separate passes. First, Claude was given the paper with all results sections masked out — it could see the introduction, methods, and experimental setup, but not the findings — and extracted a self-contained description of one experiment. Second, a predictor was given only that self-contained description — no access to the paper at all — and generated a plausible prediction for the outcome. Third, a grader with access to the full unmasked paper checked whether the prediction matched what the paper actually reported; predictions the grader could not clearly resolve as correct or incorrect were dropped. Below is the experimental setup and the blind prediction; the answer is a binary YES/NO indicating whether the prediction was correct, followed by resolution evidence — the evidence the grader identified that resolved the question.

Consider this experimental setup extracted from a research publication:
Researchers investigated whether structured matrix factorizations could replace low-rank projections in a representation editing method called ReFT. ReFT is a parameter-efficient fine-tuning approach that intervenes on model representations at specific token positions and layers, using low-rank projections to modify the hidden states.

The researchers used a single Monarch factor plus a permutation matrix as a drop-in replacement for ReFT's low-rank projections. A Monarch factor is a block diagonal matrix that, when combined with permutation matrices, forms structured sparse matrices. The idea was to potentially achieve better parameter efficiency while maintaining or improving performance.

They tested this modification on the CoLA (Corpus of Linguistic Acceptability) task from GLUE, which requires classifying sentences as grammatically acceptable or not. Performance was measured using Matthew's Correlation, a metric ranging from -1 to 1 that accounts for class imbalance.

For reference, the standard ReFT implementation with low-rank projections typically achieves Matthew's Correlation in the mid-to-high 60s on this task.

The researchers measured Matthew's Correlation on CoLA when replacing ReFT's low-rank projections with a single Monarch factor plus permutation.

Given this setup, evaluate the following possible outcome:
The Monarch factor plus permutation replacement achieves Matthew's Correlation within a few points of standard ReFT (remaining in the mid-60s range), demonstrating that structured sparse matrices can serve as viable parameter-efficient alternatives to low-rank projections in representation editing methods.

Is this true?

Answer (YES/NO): NO